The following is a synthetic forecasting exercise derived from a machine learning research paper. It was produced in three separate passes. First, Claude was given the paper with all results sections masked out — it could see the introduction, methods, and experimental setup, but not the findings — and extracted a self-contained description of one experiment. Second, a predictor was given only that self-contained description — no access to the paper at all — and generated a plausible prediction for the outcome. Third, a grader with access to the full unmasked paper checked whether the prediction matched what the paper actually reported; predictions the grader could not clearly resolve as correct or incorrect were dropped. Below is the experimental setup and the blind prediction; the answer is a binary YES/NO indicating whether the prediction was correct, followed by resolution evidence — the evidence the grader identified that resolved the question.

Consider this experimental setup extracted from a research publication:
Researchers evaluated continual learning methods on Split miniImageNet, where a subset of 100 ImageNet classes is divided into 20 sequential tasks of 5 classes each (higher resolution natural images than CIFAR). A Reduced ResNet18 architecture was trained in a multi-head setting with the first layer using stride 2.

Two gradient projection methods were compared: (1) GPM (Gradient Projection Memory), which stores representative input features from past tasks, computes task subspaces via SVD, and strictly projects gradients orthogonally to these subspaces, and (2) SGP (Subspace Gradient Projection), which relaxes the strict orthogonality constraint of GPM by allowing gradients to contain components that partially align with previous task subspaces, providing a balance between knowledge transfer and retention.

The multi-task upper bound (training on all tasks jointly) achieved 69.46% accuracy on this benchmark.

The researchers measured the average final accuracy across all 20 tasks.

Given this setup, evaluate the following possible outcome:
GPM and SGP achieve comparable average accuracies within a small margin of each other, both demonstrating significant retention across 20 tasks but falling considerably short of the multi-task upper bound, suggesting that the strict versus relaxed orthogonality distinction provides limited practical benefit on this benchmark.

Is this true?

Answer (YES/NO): NO